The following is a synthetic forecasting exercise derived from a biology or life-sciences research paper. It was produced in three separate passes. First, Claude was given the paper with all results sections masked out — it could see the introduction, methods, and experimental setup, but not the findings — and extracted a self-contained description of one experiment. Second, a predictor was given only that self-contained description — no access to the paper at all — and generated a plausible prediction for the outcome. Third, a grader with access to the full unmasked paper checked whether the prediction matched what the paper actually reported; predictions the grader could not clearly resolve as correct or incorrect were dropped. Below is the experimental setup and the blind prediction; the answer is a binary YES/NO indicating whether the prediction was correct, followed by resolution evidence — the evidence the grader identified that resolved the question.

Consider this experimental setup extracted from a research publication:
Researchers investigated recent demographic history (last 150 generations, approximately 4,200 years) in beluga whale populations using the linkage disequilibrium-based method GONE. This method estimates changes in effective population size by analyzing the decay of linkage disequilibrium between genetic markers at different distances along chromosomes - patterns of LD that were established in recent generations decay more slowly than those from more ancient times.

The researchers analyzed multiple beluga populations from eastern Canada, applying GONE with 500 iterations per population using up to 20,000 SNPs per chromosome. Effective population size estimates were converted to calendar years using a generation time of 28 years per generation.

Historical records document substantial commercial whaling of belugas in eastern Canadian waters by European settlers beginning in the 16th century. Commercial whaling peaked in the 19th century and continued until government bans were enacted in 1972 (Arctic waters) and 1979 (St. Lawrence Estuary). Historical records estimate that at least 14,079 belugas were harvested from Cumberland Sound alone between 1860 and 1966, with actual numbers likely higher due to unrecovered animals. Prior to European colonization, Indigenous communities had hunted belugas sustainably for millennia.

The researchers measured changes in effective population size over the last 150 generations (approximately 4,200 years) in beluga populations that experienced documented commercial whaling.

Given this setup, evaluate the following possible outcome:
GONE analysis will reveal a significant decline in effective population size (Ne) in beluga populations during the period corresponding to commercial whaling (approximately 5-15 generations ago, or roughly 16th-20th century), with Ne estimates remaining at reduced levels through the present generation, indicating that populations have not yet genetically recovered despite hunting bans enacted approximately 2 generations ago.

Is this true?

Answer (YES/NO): NO